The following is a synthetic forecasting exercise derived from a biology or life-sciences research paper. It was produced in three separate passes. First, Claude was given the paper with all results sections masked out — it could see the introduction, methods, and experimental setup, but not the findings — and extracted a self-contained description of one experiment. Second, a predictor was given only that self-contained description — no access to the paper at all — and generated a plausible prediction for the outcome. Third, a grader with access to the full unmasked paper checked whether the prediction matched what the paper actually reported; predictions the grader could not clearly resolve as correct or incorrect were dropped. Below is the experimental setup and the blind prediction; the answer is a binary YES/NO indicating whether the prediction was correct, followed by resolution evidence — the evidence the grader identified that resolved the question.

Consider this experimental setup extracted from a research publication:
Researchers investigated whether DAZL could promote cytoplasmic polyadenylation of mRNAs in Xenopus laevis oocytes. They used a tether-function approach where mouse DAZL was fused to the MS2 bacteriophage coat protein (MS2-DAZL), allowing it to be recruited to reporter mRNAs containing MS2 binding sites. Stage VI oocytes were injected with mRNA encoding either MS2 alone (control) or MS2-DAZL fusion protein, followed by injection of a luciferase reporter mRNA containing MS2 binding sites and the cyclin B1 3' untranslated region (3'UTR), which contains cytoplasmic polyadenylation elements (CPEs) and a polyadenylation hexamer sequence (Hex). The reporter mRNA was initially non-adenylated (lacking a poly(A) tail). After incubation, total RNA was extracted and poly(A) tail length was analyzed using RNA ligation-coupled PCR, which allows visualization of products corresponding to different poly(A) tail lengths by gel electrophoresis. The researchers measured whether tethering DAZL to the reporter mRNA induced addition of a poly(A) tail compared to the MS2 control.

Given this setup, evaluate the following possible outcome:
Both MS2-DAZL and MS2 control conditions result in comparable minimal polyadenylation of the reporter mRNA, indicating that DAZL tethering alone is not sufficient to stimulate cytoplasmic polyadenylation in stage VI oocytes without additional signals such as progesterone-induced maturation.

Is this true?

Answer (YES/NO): YES